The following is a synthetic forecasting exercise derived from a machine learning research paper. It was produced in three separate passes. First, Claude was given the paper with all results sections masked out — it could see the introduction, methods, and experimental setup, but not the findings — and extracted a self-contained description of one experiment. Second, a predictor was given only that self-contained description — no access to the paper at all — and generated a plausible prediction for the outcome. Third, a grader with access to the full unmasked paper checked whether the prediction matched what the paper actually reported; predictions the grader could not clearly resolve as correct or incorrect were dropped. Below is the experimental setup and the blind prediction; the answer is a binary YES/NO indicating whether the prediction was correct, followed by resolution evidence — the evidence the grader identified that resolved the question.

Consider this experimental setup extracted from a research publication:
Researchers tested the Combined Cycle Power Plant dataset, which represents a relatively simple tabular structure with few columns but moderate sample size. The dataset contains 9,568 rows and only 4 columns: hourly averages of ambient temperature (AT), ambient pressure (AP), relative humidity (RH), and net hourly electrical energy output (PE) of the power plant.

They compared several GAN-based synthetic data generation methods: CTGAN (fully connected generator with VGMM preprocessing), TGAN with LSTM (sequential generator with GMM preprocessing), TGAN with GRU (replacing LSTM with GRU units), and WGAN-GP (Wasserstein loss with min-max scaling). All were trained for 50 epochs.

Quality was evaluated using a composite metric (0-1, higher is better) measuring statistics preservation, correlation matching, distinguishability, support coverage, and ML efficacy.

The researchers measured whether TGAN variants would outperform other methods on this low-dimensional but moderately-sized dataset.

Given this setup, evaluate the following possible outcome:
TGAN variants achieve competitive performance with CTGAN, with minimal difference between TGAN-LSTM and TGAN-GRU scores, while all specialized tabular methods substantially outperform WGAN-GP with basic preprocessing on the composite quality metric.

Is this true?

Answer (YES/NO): NO